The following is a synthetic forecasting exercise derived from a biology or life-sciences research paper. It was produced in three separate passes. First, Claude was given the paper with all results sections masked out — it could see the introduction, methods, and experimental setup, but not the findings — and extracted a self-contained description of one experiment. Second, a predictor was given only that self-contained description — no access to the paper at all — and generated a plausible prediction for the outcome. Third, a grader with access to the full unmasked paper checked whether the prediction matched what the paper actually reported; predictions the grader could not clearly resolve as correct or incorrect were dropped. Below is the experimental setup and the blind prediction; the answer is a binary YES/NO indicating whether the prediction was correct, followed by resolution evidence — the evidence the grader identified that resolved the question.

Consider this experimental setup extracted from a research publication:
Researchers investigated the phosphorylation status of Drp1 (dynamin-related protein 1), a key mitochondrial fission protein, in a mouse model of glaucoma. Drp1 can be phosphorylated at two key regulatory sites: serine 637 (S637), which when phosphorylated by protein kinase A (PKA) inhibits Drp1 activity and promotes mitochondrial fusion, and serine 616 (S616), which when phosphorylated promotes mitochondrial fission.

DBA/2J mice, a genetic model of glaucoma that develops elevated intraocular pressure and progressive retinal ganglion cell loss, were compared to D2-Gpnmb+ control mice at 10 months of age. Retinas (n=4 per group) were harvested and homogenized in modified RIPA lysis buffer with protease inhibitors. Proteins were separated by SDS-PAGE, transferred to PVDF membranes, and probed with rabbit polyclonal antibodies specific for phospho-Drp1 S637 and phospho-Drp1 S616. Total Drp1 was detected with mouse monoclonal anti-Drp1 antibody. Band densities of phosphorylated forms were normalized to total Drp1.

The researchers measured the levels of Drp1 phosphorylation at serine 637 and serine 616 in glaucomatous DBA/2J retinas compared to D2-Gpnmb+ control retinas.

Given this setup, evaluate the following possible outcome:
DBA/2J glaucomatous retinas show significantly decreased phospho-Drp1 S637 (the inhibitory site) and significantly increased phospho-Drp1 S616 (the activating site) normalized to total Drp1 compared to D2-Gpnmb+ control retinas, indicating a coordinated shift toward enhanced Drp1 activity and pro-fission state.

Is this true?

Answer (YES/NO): NO